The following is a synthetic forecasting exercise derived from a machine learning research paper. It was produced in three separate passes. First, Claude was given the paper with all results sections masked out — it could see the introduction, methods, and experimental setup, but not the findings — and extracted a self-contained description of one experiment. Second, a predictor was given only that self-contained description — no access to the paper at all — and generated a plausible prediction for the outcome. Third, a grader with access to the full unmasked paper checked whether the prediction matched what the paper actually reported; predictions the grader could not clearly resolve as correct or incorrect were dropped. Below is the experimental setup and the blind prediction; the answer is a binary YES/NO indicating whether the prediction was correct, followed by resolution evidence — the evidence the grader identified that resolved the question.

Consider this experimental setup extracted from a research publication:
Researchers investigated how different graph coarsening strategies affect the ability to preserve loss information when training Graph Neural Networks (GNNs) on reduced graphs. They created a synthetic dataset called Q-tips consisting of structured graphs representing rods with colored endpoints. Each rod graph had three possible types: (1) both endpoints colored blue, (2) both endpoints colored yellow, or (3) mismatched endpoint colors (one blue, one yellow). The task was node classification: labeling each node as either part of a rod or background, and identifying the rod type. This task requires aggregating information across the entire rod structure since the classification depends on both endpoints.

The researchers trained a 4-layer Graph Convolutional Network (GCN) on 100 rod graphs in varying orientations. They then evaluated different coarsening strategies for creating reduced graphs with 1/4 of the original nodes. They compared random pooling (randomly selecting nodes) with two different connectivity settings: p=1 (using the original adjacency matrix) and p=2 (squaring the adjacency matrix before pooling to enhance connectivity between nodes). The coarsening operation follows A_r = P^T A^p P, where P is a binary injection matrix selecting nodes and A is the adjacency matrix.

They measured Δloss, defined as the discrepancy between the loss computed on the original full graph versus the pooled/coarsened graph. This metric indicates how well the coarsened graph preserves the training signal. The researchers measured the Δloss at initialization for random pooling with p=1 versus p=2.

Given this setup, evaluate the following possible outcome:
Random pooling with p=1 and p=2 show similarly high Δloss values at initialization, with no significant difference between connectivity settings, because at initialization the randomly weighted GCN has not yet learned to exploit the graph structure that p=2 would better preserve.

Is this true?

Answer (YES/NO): NO